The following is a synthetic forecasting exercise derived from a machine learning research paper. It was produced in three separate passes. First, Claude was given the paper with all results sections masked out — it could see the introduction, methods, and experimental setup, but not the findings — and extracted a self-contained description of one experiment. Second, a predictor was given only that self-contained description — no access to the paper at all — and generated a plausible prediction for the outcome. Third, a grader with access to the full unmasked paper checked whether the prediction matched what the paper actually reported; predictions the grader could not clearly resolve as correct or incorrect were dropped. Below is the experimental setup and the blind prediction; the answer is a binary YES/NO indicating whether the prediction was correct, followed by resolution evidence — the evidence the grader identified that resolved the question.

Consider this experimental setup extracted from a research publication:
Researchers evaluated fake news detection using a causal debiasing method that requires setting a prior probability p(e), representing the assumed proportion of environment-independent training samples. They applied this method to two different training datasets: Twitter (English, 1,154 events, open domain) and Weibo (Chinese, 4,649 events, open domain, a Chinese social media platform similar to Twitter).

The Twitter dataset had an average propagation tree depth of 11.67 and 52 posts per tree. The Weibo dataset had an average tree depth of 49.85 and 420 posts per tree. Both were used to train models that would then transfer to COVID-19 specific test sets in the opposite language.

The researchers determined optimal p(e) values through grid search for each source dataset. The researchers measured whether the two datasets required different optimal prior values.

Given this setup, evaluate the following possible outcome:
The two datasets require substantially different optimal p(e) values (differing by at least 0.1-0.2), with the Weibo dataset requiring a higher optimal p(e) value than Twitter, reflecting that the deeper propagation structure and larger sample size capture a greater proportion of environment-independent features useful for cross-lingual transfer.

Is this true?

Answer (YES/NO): NO